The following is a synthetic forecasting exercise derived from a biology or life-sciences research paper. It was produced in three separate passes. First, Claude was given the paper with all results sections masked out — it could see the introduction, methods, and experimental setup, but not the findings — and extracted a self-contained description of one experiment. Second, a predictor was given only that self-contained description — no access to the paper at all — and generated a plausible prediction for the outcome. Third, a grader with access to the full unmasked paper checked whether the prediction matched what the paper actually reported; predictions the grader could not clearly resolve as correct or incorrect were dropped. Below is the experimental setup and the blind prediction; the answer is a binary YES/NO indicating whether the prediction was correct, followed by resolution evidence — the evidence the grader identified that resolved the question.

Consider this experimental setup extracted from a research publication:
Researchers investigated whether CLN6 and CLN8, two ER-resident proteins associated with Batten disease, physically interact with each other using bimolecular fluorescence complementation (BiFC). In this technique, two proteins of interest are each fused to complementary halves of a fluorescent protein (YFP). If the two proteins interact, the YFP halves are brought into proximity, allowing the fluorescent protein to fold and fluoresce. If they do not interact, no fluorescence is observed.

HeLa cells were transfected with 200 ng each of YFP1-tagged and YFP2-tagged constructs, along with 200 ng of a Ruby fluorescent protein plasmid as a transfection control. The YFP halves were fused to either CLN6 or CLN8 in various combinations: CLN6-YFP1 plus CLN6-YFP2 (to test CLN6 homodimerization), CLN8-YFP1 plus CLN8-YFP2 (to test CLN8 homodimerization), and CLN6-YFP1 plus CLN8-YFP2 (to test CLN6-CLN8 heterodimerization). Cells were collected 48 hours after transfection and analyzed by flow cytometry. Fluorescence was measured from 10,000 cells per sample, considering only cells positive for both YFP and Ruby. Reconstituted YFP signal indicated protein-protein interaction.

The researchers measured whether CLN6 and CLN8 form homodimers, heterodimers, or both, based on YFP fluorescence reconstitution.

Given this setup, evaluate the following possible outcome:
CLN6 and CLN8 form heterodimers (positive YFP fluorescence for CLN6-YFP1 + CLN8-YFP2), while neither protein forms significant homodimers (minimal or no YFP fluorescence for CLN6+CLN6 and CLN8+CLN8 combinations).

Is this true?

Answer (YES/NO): NO